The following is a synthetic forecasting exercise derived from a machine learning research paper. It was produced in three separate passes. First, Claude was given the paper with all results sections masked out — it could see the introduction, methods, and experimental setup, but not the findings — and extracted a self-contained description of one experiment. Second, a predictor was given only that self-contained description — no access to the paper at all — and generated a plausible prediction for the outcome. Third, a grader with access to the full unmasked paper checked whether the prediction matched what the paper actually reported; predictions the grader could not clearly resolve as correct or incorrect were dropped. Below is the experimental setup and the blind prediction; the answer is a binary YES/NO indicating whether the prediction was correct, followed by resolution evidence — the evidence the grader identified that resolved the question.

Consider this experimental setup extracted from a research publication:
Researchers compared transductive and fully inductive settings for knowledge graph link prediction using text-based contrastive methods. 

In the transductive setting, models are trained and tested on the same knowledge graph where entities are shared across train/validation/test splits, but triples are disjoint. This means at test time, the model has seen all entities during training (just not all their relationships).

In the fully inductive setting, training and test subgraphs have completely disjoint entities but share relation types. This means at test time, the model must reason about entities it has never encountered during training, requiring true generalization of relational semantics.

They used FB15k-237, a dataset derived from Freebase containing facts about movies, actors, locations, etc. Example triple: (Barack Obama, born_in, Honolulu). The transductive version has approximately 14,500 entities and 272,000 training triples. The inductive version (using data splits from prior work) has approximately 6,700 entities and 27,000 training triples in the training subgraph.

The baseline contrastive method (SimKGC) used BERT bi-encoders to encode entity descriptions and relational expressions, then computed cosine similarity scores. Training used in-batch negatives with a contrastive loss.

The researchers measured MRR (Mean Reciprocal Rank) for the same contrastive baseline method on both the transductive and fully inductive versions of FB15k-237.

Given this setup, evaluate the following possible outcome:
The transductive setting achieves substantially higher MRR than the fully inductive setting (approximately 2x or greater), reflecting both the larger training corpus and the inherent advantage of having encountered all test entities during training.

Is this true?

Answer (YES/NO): YES